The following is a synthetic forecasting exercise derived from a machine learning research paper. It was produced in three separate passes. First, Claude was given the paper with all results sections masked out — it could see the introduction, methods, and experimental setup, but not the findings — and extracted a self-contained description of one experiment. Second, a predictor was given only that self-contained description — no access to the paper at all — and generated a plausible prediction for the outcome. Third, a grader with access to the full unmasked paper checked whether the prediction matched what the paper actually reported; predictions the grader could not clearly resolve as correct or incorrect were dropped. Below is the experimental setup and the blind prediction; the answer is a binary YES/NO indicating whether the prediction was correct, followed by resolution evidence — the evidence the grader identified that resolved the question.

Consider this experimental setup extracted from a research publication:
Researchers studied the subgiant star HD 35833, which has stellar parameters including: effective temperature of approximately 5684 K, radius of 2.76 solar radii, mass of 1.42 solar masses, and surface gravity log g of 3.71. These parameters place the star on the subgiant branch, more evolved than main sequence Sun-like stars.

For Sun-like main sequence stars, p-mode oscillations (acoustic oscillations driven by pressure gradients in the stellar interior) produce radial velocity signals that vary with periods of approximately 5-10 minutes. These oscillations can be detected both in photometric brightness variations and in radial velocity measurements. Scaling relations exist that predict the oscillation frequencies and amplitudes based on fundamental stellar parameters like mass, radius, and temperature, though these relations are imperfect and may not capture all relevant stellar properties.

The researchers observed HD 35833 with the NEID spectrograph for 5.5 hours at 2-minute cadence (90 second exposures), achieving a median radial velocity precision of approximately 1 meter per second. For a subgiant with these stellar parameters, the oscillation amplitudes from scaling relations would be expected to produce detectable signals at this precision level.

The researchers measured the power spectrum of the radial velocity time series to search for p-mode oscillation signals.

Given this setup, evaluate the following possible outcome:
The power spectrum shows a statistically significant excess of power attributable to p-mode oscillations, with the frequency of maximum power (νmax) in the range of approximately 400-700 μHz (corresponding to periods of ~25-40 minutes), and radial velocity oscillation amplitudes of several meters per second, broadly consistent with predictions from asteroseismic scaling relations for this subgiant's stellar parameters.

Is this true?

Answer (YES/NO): NO